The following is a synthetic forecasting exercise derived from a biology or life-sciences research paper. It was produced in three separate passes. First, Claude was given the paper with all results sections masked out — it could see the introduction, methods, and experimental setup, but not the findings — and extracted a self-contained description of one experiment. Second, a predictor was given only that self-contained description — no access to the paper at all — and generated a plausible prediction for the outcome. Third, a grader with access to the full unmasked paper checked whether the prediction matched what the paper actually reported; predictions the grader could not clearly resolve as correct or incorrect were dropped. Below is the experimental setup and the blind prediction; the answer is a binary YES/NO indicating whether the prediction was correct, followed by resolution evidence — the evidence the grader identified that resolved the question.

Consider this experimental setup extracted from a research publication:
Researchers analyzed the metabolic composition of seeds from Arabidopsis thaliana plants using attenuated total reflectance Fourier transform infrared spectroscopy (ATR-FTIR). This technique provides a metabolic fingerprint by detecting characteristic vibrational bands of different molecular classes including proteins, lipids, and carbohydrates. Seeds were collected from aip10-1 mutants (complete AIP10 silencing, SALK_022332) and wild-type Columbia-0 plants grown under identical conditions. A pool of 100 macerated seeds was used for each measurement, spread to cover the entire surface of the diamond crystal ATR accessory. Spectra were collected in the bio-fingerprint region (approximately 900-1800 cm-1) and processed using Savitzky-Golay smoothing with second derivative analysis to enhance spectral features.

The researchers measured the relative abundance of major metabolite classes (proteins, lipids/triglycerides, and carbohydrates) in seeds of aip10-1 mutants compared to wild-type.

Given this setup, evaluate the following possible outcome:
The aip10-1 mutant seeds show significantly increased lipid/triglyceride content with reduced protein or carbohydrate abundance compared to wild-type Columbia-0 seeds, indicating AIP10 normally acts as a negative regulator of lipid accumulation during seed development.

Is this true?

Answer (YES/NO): NO